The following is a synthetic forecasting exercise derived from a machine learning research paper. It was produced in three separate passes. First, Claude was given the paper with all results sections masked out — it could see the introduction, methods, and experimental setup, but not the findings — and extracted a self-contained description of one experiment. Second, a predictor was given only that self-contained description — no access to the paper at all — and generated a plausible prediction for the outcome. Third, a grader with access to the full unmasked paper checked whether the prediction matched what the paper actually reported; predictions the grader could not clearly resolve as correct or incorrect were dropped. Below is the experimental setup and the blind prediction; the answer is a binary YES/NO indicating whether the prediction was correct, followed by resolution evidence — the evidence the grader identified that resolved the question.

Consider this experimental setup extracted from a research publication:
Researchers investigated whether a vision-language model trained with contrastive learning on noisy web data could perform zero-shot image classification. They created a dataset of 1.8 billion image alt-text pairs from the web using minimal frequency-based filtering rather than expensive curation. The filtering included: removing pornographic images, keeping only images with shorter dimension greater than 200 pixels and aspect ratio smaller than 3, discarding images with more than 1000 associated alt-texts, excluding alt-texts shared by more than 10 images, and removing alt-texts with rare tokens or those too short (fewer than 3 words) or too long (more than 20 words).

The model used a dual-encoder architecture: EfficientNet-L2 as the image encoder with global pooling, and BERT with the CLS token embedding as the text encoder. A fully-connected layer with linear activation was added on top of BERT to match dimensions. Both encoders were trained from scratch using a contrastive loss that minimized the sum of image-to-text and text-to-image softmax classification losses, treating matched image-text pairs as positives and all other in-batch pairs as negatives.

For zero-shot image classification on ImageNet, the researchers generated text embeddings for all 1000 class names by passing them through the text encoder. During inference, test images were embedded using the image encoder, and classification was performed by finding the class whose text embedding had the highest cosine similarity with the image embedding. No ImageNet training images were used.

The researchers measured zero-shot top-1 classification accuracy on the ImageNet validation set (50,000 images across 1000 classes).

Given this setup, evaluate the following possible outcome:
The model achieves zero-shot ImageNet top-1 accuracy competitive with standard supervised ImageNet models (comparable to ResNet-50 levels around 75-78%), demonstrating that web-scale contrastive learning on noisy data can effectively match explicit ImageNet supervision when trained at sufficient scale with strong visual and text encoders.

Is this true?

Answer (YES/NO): YES